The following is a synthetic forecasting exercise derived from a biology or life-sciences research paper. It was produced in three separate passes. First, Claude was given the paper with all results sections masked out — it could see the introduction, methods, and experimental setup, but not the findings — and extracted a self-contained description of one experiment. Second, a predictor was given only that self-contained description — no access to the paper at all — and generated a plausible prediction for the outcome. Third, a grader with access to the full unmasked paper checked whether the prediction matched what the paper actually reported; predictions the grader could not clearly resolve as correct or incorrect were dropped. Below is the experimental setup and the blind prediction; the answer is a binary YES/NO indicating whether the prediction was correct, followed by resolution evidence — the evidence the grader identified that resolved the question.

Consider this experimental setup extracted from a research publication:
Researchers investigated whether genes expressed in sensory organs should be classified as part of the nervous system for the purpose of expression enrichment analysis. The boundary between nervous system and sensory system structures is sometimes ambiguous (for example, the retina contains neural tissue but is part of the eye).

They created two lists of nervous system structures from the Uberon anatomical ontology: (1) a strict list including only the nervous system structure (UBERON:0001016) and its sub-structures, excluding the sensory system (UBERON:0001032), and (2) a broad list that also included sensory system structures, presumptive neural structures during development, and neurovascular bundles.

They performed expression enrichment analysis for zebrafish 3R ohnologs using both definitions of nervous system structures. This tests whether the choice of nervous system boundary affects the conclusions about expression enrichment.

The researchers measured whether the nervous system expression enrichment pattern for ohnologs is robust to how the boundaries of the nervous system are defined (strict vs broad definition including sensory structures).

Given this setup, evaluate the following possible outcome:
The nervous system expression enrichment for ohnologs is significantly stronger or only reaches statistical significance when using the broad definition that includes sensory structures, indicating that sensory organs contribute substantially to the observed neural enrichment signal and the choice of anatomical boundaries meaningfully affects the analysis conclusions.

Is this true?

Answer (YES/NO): NO